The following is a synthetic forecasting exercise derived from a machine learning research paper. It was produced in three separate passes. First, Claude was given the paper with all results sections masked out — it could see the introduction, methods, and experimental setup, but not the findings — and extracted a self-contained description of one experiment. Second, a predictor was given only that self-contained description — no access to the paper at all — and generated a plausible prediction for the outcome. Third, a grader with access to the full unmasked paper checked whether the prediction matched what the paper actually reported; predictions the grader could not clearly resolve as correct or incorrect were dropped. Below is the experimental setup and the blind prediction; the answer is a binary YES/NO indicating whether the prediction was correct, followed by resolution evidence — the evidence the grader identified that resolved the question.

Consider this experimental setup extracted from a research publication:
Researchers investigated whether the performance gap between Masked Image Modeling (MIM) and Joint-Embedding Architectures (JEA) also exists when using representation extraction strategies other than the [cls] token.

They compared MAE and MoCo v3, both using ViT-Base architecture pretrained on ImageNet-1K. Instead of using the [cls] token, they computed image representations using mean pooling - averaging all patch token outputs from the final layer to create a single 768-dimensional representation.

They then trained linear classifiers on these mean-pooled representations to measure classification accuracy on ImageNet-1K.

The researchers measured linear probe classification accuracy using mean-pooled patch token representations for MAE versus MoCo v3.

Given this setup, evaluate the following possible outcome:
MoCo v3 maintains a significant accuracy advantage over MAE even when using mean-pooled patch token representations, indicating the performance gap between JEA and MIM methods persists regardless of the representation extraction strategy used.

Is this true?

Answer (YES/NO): YES